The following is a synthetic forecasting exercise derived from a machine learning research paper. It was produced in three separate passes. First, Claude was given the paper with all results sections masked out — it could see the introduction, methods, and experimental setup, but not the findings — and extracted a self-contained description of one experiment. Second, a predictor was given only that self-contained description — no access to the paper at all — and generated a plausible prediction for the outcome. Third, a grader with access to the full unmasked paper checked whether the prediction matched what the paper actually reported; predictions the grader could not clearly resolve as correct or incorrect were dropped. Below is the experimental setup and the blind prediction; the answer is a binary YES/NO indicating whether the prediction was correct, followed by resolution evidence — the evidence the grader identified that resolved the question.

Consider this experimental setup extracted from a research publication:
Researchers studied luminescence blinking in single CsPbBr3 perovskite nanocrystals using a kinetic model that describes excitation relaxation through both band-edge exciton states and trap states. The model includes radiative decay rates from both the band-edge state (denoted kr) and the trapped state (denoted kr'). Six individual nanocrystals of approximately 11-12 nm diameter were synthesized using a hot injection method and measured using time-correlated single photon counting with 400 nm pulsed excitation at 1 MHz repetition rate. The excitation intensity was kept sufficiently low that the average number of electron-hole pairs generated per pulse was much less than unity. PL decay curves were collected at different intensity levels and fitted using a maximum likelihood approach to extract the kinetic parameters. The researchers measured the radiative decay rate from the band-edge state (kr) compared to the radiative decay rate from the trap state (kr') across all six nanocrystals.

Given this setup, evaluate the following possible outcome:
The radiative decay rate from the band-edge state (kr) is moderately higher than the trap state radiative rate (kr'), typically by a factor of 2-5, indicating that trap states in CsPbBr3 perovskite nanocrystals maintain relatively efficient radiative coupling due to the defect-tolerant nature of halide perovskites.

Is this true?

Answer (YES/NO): NO